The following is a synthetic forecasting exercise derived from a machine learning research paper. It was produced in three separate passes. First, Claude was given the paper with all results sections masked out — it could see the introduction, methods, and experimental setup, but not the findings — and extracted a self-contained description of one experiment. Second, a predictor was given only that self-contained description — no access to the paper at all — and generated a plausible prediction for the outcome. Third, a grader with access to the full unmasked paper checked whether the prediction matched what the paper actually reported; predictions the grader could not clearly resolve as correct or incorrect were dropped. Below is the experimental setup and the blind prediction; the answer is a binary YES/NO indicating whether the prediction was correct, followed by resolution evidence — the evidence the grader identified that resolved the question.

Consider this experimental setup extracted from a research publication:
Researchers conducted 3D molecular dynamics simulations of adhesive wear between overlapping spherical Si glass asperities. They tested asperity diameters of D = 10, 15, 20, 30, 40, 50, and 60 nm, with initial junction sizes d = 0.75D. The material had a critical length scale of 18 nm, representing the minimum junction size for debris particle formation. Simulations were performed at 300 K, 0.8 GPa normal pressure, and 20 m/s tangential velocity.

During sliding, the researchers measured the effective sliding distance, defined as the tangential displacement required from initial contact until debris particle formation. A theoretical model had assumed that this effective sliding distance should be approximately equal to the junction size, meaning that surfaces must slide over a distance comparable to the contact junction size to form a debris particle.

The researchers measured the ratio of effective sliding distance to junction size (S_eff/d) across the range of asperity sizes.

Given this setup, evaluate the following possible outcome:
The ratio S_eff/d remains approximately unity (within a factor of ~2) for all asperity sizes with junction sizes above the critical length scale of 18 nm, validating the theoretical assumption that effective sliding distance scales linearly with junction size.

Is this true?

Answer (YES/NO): NO